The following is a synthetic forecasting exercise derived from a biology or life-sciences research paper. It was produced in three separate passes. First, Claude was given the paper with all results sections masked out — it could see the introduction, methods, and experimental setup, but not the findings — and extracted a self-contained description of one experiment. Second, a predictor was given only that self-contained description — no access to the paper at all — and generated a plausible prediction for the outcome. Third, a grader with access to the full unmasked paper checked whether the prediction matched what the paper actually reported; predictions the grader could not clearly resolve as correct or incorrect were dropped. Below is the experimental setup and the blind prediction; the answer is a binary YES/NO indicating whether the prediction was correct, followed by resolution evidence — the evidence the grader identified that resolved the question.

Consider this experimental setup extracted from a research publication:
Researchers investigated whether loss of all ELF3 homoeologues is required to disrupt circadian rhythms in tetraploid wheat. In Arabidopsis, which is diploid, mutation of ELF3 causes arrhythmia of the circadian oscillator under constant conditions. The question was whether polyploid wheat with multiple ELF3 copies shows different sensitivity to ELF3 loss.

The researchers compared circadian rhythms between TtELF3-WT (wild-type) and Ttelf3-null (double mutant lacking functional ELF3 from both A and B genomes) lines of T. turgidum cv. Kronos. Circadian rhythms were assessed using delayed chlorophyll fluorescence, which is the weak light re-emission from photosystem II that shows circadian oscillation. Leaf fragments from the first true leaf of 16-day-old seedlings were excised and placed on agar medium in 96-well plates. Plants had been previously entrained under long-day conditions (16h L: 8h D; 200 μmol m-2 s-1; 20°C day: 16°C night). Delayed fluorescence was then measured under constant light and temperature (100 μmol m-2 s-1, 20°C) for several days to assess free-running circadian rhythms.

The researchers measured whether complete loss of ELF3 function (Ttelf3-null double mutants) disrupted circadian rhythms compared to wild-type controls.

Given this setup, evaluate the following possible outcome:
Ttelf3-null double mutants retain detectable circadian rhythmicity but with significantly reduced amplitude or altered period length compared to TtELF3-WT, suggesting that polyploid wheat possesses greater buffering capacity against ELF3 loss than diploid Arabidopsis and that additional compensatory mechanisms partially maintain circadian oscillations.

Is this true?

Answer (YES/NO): NO